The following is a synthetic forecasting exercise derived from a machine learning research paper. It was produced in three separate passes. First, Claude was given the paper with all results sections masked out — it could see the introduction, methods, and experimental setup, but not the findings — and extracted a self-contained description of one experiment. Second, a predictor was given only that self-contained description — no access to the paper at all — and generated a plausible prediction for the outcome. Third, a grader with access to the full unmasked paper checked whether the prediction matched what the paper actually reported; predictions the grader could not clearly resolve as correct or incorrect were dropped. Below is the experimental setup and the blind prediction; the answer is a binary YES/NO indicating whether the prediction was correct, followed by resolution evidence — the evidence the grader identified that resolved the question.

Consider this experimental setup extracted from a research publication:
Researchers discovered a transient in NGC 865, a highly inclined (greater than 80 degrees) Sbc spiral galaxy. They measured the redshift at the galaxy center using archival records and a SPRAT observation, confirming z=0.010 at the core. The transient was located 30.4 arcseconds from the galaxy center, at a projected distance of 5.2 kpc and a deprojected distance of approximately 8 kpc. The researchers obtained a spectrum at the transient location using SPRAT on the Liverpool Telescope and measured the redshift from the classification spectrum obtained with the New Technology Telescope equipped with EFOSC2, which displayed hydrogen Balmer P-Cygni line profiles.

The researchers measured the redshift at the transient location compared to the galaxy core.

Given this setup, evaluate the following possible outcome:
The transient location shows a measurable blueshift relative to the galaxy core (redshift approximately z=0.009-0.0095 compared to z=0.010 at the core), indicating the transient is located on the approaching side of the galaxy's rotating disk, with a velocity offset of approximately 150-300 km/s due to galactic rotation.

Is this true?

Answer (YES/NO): NO